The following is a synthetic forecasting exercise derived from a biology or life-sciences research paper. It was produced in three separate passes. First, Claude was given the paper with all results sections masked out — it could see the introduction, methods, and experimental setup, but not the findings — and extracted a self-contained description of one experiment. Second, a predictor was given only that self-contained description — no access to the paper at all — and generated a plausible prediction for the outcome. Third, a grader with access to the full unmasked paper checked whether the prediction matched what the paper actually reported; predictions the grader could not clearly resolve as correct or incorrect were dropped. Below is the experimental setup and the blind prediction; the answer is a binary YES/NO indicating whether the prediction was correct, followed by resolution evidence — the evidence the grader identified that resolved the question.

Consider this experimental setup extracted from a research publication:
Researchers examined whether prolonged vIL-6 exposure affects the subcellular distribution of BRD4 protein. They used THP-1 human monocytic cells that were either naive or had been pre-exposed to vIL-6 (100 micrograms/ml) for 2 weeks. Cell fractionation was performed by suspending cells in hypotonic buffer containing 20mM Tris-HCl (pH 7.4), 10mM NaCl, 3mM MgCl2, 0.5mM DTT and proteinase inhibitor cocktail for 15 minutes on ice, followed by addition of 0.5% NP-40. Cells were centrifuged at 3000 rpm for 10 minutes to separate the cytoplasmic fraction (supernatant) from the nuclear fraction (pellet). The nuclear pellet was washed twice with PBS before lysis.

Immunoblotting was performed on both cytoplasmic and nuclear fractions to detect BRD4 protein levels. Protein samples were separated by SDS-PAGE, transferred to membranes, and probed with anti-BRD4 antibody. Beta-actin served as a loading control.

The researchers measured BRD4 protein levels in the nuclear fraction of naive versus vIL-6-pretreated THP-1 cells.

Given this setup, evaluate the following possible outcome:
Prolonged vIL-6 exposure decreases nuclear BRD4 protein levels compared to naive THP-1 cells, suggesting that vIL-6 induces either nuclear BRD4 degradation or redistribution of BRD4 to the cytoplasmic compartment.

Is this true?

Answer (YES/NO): NO